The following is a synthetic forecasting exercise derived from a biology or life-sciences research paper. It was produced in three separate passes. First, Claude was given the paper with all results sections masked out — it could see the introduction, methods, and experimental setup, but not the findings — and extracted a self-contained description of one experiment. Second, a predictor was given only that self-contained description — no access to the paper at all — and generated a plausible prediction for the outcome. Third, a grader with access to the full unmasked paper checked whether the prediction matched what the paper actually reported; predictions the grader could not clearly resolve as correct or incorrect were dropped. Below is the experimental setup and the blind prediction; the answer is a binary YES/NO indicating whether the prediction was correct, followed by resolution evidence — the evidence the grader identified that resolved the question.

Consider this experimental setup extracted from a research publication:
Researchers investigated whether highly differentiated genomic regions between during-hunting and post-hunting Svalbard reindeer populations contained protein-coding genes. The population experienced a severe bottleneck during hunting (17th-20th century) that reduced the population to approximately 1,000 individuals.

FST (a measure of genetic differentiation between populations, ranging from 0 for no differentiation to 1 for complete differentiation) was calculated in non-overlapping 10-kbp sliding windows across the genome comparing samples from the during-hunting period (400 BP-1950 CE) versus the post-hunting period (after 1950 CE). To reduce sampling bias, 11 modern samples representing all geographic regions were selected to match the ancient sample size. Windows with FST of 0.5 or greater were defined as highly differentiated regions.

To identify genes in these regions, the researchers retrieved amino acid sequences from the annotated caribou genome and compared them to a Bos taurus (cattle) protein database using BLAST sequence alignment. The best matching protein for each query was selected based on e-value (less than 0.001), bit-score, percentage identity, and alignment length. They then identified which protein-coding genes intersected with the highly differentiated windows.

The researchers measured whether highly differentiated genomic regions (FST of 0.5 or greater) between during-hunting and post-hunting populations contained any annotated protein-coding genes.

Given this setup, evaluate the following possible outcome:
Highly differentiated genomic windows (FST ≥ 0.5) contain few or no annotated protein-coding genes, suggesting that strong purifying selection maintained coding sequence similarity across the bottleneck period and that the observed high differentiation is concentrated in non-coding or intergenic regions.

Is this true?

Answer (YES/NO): NO